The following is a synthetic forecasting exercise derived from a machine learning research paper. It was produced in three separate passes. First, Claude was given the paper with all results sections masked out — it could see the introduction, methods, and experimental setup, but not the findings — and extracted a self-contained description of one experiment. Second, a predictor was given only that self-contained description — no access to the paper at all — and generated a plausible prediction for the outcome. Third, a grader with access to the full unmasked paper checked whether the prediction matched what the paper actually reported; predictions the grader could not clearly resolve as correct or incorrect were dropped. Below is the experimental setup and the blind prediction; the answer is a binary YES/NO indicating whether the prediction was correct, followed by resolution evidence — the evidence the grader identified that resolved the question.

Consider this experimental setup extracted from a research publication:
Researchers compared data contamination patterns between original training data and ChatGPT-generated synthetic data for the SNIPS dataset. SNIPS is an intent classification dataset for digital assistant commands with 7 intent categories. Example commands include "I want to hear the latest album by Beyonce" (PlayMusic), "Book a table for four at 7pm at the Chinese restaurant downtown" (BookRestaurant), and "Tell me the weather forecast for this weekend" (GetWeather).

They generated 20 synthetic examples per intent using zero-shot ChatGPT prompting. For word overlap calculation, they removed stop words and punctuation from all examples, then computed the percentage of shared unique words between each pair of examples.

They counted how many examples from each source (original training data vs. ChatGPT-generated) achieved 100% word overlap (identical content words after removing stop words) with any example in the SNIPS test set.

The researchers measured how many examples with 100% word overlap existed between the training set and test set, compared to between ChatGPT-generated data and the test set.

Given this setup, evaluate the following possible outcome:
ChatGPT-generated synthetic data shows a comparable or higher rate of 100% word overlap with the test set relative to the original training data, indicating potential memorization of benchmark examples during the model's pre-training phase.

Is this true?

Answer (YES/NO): NO